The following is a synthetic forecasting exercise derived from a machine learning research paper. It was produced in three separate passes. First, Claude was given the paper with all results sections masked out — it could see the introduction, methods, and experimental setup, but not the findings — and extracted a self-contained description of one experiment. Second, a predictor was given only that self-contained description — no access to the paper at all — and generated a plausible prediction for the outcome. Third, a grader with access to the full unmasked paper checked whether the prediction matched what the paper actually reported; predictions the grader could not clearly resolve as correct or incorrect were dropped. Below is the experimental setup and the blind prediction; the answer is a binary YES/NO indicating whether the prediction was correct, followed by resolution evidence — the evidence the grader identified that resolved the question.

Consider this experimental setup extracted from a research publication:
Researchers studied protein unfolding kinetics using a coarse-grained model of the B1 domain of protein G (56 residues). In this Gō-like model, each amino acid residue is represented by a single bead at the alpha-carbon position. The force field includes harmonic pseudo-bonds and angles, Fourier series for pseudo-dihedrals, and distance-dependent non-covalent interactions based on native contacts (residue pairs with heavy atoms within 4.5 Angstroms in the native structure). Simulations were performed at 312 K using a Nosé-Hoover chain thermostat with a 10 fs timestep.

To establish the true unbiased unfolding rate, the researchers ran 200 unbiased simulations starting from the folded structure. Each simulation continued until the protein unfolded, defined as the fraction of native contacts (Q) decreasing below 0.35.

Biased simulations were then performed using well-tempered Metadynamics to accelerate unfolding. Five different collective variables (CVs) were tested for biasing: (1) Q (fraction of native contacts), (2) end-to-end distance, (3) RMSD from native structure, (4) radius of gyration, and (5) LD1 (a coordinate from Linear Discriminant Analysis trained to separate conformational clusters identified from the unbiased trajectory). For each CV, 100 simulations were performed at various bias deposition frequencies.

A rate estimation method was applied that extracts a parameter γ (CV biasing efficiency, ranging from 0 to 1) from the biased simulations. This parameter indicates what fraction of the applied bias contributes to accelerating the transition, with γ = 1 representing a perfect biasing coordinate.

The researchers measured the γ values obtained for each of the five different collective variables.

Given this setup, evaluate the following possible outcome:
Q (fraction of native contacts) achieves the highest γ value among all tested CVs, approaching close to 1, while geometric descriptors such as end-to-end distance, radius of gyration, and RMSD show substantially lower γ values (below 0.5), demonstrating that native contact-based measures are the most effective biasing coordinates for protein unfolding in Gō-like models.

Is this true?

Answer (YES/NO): NO